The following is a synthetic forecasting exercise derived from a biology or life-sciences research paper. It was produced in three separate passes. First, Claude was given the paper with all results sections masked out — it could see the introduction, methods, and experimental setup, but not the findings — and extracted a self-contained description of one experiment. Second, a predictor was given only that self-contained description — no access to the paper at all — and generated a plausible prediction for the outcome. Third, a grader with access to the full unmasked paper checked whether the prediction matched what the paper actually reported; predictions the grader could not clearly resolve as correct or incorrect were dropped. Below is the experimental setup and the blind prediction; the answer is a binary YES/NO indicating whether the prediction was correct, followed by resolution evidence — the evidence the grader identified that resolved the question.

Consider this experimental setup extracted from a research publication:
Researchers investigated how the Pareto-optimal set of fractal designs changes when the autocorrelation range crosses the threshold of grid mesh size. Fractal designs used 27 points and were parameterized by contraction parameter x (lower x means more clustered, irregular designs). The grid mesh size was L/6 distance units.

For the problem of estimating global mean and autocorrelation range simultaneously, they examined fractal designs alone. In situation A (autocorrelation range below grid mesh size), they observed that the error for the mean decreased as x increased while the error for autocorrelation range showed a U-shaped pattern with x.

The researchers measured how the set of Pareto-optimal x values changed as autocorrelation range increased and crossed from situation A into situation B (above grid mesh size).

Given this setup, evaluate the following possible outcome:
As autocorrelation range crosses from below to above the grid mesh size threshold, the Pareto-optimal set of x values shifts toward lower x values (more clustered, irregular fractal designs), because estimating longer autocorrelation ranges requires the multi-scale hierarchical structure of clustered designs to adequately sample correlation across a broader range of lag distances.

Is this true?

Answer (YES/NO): YES